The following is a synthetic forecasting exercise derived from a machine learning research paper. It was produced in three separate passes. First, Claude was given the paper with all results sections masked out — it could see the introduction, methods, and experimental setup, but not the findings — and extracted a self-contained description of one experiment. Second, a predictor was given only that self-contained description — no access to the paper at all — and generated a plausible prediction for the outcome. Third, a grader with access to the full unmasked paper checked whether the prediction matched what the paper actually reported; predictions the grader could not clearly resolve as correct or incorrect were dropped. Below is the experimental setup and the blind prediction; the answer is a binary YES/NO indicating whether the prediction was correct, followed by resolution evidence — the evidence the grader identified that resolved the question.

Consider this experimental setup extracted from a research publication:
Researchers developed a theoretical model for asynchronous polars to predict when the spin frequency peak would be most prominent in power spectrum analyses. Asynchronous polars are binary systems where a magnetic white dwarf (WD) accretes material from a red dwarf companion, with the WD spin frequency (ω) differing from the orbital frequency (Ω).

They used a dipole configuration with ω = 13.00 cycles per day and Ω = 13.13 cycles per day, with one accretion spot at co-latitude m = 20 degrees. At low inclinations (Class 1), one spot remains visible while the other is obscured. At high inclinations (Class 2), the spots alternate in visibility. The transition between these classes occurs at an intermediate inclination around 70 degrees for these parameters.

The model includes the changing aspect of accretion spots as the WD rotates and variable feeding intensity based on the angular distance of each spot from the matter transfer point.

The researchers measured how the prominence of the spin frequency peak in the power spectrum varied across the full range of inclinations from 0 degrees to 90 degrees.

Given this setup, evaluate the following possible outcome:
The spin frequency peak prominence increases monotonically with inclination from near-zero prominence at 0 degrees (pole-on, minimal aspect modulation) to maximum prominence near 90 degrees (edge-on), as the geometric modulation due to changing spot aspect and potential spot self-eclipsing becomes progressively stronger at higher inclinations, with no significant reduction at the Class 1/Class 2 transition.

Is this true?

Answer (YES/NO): NO